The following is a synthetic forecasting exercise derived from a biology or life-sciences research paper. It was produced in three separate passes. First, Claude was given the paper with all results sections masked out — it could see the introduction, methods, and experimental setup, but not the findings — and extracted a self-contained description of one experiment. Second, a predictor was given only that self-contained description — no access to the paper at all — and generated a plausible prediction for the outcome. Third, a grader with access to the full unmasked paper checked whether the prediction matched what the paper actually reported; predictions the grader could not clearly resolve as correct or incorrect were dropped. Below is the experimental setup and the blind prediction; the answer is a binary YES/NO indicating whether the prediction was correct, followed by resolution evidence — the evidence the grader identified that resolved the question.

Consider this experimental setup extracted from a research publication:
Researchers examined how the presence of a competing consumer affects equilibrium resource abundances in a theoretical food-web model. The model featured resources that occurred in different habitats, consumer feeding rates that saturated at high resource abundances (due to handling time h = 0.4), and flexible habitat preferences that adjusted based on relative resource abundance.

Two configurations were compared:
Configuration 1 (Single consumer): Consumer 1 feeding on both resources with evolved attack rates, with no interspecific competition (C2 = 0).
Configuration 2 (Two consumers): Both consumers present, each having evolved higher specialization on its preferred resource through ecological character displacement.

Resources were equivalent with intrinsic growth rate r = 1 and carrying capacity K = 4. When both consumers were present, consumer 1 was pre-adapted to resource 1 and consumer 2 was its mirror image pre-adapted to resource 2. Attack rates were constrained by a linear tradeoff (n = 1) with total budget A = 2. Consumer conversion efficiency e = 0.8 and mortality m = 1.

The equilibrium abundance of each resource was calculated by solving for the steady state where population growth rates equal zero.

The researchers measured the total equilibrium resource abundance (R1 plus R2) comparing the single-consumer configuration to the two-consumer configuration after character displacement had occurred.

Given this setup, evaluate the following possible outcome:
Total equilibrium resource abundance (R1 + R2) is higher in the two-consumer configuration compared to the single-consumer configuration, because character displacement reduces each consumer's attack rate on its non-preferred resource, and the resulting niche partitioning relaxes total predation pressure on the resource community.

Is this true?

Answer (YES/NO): NO